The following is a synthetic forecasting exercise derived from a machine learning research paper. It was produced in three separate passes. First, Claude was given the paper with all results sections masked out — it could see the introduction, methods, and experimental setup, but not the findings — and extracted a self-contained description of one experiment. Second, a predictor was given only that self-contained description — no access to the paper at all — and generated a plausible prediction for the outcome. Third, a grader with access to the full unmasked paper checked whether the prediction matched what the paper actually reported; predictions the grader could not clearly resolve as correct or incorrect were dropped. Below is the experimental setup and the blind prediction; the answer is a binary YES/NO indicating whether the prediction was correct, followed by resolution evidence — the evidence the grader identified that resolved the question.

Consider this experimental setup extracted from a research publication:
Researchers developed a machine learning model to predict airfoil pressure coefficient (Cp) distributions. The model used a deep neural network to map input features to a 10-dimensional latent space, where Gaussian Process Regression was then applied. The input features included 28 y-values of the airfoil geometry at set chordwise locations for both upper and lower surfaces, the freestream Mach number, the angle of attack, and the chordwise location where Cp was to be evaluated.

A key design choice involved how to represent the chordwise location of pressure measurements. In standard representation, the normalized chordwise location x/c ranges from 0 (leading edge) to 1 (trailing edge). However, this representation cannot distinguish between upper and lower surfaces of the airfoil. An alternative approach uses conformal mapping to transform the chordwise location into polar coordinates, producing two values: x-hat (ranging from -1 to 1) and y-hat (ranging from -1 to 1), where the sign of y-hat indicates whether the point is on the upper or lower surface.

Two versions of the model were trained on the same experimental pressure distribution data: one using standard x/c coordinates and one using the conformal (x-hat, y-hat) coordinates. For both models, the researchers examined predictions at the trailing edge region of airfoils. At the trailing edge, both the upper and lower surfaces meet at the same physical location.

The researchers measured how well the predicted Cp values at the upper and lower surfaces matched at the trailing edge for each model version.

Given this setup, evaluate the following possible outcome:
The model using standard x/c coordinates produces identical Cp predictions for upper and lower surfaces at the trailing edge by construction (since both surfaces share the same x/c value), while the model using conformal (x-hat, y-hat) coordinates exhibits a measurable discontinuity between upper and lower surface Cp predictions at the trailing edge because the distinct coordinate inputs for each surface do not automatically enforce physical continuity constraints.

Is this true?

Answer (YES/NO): NO